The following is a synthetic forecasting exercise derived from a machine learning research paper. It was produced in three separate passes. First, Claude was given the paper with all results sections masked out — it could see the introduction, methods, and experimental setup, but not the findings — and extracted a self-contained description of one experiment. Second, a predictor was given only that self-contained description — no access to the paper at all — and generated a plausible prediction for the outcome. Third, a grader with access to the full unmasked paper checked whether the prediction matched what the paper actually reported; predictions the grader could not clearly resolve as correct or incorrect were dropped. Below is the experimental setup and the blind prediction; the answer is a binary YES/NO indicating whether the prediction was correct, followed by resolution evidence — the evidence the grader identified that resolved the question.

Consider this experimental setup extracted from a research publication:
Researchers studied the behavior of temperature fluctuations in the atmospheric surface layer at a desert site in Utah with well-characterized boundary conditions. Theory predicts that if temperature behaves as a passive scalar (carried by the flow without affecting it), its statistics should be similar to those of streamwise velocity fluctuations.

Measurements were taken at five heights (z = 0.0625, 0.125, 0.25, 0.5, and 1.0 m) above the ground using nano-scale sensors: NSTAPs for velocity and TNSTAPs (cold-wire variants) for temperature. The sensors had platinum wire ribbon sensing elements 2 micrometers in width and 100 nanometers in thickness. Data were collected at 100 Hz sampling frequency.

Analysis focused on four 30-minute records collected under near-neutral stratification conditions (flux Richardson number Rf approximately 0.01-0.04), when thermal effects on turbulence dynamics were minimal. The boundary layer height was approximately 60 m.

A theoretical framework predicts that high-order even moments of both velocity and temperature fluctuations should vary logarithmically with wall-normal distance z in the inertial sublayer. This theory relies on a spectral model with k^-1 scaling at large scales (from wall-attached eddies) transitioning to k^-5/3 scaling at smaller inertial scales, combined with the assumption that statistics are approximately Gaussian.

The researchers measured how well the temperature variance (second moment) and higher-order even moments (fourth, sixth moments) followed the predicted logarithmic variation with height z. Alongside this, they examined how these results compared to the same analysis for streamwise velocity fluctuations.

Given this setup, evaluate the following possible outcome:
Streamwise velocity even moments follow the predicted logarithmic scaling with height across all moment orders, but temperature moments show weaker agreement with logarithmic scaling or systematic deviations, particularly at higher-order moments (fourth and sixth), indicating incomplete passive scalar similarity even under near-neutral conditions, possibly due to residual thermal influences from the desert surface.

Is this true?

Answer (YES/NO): NO